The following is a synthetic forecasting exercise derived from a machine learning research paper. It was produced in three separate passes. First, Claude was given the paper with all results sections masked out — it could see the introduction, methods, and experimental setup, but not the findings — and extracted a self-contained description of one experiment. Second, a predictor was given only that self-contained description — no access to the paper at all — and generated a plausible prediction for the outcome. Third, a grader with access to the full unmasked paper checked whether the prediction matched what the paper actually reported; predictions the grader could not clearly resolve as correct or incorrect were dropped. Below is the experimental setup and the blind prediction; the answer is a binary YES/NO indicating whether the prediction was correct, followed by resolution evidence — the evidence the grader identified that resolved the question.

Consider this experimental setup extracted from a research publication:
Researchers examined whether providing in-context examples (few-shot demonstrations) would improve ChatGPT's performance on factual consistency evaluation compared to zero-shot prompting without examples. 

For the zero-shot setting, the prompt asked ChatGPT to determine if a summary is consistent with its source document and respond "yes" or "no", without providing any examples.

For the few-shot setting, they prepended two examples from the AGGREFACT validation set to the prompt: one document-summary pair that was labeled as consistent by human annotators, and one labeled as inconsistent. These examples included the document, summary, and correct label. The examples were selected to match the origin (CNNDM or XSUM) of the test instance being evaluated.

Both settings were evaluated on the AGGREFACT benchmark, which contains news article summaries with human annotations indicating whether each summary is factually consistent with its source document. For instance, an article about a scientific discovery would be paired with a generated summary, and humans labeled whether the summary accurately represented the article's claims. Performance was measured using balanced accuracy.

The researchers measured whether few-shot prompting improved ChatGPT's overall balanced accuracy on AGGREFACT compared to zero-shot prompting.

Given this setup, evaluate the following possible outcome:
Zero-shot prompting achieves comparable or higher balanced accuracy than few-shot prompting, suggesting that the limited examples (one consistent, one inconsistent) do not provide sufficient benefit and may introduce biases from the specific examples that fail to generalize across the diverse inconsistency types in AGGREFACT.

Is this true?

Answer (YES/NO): NO